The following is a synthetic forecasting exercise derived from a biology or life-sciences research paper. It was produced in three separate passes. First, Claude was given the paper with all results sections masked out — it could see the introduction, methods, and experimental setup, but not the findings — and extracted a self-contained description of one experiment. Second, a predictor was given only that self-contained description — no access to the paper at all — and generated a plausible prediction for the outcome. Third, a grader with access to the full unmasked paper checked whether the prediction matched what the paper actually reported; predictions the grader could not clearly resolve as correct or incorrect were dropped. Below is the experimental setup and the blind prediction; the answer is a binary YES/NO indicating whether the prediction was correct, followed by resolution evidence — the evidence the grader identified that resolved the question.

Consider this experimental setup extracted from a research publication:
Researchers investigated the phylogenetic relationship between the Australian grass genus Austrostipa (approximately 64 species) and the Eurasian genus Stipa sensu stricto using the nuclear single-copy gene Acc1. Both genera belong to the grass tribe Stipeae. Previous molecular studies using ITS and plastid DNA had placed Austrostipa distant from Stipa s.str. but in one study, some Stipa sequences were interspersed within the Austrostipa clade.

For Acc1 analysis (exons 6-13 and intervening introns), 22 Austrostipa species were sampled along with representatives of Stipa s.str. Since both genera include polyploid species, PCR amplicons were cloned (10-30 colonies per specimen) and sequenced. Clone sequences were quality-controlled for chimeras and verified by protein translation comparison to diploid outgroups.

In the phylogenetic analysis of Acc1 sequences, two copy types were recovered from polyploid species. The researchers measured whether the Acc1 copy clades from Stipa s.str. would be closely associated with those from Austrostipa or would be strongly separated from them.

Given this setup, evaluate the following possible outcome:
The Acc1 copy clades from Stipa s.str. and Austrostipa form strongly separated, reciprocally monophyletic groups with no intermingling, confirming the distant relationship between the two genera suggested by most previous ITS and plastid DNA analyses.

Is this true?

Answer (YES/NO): YES